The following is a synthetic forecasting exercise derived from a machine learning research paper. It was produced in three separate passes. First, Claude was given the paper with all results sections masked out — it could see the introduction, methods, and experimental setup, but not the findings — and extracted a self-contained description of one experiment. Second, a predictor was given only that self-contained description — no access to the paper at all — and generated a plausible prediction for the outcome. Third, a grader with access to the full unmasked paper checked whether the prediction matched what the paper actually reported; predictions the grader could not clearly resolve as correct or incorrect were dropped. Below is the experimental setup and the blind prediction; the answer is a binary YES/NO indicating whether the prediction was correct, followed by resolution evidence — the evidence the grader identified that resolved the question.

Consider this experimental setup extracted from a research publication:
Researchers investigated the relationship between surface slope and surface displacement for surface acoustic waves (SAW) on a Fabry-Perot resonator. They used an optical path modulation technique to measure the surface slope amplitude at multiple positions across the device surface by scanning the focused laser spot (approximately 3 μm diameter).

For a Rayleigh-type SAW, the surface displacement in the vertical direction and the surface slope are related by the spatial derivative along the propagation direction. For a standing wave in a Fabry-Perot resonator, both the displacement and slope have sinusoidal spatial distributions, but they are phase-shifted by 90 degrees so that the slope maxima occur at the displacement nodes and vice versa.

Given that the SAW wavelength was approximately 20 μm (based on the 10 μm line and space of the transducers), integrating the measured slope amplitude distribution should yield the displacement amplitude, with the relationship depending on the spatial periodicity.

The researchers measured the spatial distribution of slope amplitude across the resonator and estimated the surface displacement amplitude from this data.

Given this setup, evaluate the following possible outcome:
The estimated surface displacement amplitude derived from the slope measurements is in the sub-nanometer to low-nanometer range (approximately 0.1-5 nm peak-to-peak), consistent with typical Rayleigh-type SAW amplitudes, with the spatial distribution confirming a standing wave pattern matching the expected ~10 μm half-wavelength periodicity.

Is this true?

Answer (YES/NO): NO